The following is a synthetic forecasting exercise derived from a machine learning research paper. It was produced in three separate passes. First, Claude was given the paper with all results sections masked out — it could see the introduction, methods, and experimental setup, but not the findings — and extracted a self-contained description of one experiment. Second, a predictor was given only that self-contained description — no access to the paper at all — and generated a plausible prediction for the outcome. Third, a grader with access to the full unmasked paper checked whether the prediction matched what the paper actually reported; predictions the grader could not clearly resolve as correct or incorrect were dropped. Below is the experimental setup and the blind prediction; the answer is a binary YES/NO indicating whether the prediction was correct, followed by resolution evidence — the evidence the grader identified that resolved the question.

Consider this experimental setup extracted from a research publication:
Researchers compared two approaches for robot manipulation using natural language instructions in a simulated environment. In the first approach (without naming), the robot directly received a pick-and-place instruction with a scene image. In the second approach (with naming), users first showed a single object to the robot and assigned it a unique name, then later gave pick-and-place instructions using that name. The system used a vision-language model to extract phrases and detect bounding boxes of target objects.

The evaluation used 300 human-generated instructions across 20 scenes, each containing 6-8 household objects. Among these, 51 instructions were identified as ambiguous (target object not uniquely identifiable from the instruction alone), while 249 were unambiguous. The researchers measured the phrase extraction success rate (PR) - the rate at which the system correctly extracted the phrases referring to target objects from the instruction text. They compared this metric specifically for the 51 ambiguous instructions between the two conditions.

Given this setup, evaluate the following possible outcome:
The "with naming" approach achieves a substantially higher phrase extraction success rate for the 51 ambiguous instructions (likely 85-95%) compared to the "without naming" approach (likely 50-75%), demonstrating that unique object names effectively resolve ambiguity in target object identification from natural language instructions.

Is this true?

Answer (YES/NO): NO